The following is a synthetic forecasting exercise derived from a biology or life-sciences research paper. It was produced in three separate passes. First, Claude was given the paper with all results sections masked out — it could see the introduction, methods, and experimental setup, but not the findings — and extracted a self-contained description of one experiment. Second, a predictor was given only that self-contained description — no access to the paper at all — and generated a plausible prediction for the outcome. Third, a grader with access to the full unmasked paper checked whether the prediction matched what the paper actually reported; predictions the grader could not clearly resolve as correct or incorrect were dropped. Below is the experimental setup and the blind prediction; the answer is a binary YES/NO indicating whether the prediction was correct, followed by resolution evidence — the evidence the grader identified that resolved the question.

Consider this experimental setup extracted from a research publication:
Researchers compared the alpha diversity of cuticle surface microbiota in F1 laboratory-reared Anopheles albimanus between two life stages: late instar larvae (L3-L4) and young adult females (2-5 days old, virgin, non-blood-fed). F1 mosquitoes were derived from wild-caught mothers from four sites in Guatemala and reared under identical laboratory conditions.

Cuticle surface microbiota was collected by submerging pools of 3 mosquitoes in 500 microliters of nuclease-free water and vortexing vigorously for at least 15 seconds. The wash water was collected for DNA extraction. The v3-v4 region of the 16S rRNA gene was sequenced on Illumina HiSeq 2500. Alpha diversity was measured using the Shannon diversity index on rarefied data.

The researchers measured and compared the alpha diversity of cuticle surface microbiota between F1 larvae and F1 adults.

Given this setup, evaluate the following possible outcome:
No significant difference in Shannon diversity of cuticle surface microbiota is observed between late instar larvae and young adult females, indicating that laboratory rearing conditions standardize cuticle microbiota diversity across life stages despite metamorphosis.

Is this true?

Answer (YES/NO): NO